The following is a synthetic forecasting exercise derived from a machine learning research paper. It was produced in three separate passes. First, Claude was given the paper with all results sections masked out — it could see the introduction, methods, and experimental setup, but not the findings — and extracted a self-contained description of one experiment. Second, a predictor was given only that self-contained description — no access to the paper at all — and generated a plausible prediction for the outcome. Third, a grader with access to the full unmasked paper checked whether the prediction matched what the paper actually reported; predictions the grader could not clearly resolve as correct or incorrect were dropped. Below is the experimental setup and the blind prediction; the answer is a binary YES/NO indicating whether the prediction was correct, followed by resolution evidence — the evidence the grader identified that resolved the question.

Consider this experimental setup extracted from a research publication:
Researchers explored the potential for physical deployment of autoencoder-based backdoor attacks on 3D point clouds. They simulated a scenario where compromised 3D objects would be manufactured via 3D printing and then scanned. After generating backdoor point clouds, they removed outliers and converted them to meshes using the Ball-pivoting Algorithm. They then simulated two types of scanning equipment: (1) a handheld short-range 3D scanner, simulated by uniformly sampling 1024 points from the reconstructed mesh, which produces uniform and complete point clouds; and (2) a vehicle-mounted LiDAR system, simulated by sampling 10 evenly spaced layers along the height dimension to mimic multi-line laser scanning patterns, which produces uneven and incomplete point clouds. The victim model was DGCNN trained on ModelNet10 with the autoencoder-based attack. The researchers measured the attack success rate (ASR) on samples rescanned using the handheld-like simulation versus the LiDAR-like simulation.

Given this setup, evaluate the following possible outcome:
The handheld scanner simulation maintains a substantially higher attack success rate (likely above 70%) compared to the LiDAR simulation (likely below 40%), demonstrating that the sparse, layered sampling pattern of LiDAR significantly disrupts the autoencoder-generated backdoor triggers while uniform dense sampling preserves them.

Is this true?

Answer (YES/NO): NO